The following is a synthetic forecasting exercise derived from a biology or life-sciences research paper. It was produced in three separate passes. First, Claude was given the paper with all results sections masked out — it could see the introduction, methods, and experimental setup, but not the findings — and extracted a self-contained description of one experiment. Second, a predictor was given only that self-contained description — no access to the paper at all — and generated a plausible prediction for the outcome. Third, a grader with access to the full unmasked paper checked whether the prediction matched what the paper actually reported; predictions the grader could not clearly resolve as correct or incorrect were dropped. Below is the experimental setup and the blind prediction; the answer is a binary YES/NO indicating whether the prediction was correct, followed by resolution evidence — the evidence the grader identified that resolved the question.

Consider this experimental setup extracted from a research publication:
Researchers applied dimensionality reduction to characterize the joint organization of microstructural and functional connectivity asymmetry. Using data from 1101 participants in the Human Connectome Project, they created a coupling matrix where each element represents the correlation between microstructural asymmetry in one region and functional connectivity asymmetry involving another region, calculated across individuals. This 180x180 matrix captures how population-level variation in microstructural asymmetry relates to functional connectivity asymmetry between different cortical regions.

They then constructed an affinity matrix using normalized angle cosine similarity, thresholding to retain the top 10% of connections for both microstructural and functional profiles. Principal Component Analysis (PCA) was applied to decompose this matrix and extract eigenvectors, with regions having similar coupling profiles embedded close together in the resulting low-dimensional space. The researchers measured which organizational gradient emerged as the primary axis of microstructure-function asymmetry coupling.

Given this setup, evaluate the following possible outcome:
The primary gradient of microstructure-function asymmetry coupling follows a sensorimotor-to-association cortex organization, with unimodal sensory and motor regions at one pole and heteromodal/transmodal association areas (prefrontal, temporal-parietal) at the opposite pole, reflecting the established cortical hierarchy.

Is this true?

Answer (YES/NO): NO